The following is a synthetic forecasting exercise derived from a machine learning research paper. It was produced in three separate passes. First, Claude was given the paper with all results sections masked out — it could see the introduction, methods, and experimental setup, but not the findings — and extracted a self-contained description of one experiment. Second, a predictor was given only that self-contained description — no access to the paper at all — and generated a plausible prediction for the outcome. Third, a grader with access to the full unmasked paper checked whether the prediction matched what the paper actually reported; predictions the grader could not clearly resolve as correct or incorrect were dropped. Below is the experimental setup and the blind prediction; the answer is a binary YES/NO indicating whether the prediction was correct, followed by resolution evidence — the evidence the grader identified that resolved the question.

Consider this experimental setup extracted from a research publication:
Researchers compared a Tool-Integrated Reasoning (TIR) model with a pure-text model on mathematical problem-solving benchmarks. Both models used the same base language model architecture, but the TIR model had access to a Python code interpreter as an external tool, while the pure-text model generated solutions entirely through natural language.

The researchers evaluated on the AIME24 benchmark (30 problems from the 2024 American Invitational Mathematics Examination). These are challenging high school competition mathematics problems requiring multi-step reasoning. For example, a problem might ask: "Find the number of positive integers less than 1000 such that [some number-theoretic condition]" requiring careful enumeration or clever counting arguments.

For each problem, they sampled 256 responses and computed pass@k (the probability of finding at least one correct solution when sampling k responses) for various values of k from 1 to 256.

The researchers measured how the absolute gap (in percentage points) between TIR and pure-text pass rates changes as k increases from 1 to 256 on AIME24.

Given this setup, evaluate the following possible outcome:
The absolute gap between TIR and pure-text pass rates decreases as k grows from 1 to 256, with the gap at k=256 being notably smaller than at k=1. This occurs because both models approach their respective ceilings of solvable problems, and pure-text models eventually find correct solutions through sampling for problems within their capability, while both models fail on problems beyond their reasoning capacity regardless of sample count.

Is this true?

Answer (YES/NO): YES